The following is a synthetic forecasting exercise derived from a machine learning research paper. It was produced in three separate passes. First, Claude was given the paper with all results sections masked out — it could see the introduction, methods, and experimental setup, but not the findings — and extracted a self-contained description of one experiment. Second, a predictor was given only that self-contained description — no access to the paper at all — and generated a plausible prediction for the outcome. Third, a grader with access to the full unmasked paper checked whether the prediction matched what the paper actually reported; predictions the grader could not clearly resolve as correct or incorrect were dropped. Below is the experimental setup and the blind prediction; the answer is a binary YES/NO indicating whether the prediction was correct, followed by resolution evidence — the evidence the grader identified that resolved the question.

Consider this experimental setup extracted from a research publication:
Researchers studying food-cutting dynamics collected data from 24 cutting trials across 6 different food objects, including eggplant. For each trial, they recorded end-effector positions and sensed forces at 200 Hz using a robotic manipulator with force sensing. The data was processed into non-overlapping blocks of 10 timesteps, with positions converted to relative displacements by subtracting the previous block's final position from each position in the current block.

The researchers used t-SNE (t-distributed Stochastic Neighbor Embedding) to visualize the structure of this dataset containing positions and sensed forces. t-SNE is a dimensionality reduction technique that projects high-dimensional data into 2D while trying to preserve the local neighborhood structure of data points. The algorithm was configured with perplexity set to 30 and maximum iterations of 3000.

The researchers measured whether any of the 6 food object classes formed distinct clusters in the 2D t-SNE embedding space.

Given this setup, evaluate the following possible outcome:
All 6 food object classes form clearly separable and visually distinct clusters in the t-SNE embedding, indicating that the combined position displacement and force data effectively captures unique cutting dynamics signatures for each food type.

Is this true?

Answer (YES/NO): NO